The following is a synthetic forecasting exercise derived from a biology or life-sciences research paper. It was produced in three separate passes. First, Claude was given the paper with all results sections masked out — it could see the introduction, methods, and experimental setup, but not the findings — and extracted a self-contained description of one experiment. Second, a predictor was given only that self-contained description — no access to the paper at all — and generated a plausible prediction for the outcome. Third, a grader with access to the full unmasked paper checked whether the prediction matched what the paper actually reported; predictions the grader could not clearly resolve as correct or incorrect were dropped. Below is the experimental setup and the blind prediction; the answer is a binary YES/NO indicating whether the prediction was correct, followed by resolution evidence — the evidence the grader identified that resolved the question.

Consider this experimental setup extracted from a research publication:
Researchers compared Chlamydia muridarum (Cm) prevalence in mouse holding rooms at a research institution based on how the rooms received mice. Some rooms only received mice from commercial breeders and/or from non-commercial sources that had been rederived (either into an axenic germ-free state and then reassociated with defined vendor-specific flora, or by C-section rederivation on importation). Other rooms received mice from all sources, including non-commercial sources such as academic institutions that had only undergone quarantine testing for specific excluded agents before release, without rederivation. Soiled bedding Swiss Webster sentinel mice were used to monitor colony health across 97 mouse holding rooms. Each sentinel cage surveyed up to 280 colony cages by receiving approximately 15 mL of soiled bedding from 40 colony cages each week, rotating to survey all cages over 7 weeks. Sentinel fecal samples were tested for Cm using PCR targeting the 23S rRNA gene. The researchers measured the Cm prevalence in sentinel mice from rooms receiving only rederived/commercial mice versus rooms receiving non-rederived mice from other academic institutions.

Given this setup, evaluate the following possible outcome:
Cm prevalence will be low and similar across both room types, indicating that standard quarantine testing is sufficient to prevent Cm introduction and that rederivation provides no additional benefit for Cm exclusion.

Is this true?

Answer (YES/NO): NO